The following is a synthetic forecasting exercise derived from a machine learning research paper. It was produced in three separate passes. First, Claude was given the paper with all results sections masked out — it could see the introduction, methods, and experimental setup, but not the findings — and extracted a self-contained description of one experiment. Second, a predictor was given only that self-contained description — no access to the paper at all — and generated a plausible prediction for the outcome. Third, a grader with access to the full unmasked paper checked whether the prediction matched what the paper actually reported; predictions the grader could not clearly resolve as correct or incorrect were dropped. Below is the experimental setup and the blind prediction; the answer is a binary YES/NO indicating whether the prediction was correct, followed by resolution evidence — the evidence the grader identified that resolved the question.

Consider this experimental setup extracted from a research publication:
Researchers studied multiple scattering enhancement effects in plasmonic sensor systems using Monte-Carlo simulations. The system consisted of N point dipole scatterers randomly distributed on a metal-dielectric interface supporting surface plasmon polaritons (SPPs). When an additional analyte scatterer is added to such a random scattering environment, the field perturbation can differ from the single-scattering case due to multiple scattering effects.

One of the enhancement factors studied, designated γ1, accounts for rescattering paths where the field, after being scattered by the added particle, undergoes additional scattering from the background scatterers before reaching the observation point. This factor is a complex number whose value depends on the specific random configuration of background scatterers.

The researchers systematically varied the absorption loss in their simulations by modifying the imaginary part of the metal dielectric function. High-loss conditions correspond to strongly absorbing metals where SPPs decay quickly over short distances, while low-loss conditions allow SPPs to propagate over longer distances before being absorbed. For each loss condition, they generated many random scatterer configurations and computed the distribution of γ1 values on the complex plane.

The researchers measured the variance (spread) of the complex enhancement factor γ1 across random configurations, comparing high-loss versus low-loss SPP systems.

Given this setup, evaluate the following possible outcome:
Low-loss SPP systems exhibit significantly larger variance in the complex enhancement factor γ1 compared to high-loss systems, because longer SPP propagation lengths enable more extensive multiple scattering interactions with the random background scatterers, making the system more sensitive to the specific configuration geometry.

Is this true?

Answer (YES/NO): YES